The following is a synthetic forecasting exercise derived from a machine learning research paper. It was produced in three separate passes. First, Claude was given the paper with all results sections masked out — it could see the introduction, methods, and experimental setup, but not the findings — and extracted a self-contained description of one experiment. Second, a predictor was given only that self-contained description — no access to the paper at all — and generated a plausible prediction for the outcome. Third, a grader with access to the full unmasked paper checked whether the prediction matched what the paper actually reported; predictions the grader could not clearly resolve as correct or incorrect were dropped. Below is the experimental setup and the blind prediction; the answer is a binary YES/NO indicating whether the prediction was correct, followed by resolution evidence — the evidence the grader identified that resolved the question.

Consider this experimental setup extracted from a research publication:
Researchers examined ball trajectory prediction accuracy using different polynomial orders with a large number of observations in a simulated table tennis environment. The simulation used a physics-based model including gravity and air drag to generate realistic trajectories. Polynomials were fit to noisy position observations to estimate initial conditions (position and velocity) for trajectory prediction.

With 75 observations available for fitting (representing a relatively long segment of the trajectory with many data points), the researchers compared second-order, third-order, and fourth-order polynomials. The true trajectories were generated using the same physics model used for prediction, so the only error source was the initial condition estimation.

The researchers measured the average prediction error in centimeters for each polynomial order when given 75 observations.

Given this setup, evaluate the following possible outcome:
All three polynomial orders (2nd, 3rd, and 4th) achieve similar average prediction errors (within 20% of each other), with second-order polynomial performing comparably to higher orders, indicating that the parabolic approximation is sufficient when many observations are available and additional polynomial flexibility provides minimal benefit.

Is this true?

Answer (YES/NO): NO